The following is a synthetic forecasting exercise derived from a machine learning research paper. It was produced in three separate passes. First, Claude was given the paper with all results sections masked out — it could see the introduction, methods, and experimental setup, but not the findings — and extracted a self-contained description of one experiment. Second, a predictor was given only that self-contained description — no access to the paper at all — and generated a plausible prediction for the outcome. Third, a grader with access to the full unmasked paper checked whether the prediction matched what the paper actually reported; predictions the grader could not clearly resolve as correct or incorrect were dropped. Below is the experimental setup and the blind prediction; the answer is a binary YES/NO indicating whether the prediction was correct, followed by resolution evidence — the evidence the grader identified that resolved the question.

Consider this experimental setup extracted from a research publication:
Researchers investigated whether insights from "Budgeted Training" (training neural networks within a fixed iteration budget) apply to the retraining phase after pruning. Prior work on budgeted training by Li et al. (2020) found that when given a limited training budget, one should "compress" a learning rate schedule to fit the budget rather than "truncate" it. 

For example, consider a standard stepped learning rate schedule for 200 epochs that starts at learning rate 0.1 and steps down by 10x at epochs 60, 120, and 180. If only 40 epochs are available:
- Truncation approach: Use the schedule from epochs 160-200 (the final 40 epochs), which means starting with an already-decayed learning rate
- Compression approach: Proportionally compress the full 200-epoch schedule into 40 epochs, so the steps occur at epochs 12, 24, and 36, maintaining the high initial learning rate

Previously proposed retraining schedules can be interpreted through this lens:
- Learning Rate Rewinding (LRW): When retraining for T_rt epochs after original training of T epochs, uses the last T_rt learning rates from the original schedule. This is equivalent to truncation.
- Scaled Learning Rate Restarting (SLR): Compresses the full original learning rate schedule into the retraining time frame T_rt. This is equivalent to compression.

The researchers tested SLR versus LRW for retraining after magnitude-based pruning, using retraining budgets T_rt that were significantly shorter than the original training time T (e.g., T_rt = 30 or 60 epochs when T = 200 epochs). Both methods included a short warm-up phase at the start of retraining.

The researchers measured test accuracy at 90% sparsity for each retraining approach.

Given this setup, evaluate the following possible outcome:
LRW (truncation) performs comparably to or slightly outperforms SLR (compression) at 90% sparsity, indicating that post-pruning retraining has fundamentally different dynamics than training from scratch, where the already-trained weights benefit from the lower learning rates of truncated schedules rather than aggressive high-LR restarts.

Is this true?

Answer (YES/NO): NO